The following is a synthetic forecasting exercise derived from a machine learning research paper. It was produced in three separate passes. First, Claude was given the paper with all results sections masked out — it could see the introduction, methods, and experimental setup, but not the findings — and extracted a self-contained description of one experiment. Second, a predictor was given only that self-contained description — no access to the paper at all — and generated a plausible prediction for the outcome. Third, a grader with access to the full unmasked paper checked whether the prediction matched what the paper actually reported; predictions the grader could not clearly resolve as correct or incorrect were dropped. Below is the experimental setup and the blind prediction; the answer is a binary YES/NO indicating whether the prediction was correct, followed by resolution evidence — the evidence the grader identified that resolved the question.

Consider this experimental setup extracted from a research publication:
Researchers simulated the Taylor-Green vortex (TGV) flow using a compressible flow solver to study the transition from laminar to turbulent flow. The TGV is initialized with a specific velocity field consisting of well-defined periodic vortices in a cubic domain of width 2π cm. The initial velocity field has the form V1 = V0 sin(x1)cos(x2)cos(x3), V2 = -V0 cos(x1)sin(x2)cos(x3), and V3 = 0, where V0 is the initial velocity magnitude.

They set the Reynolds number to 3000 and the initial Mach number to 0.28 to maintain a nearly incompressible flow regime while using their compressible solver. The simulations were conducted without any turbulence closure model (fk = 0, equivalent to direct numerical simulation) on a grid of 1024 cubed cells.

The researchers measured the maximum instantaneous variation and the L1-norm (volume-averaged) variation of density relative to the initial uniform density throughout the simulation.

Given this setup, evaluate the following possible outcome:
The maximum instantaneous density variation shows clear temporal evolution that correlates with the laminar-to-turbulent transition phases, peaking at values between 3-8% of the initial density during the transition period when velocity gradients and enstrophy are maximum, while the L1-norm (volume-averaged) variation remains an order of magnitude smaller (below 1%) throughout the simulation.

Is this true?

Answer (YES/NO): NO